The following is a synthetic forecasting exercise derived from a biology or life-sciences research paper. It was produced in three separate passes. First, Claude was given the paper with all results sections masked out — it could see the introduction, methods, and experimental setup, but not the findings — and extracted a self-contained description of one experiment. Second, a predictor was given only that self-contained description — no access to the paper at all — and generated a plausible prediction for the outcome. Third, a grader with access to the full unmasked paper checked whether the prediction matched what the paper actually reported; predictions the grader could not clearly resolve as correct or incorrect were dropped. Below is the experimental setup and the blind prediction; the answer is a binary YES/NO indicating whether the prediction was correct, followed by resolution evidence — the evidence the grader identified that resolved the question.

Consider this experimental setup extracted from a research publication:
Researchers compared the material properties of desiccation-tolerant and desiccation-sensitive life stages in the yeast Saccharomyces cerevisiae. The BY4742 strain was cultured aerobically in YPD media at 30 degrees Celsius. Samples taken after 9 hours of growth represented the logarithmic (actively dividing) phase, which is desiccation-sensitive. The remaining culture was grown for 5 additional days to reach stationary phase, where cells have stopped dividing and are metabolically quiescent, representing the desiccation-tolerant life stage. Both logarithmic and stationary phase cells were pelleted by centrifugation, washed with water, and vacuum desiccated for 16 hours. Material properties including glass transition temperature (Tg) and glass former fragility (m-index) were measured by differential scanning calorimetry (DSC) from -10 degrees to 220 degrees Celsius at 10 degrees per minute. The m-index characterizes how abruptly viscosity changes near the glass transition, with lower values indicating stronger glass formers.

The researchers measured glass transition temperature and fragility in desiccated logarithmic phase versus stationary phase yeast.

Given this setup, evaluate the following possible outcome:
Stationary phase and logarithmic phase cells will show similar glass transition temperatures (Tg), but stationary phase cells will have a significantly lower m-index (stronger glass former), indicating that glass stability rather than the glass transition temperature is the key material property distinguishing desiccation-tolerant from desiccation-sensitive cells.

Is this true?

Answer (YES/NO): NO